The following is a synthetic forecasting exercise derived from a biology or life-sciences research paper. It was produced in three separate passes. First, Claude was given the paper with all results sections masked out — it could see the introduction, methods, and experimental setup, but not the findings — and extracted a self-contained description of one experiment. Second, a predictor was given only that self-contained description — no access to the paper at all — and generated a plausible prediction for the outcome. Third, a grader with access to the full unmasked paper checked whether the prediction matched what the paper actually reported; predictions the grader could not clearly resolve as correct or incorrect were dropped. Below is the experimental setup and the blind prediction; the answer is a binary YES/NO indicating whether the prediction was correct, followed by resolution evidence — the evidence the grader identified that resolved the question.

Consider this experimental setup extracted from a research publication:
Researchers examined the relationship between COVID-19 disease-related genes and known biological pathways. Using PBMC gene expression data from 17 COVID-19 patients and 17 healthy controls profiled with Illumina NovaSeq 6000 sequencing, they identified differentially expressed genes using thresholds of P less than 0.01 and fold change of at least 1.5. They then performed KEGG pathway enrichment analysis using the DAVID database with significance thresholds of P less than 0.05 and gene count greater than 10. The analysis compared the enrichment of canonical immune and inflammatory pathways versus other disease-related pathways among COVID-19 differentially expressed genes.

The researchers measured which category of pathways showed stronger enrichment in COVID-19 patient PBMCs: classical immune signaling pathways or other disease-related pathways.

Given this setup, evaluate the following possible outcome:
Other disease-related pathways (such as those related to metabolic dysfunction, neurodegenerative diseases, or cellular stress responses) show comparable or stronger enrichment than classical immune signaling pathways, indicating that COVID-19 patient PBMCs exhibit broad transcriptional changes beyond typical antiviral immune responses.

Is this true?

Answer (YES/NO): YES